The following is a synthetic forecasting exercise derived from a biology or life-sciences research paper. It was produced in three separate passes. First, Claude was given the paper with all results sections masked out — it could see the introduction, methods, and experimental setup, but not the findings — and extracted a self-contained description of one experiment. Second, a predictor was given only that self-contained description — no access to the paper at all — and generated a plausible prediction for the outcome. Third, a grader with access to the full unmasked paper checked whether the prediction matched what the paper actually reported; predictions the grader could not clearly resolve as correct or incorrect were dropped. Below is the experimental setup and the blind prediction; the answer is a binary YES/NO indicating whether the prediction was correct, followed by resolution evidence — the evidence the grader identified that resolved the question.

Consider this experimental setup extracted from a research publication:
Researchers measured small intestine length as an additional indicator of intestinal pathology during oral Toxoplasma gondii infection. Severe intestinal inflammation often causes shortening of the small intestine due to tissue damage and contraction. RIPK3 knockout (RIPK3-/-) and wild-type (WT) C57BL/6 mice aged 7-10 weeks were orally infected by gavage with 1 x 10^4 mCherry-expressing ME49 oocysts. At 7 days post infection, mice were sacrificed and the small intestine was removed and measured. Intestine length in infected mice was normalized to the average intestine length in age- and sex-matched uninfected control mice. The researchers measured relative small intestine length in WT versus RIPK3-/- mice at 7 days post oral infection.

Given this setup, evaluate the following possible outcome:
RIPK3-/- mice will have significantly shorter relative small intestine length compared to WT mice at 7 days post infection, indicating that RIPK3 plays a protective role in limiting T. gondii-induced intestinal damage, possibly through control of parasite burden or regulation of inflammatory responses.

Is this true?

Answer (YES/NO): NO